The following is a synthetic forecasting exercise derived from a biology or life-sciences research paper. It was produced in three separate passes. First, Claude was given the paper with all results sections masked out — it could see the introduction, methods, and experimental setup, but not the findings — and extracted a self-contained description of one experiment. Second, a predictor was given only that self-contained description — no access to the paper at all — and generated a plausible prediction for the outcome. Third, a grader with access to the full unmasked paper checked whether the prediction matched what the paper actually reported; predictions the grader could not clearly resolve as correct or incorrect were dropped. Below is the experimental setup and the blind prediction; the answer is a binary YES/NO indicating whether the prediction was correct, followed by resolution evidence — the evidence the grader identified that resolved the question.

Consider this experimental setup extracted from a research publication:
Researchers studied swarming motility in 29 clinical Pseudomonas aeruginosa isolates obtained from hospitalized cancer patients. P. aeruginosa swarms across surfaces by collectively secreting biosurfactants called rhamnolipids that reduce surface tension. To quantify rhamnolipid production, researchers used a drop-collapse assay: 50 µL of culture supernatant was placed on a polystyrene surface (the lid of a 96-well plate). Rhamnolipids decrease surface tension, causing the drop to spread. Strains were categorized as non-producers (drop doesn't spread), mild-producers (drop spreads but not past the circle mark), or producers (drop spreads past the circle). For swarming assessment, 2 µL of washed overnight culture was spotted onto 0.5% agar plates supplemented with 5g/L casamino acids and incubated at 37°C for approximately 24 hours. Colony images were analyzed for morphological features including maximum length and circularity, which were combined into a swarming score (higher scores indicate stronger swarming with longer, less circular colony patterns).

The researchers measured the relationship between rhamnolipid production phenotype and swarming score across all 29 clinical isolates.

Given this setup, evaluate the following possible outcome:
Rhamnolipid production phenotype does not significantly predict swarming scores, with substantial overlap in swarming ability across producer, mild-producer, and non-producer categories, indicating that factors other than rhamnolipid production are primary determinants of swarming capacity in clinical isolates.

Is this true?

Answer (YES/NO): NO